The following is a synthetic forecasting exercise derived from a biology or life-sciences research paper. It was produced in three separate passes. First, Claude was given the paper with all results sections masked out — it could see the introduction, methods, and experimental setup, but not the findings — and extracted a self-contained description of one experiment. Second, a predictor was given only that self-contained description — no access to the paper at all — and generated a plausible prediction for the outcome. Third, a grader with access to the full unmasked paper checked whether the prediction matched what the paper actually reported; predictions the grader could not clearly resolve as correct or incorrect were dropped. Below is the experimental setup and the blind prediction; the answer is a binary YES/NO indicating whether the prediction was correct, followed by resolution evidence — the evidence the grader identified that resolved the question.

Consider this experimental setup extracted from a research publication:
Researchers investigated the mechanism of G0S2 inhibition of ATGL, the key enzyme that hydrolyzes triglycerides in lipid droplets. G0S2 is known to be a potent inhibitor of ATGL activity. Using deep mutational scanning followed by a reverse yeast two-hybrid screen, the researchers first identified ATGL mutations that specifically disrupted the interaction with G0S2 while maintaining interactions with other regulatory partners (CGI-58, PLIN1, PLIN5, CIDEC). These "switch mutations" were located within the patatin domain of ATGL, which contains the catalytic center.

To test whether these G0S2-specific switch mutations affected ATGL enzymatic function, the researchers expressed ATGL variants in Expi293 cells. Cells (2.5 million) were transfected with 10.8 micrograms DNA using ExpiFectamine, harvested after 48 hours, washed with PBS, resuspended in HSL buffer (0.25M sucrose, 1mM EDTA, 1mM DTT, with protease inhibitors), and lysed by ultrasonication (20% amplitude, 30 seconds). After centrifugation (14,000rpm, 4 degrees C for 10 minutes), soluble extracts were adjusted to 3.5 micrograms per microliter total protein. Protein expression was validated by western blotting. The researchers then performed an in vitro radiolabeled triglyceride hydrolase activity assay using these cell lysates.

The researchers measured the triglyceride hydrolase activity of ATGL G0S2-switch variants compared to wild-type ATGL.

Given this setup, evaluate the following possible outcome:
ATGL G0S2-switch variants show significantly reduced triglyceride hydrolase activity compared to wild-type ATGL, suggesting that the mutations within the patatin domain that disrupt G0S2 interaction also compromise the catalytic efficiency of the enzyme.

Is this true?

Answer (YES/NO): YES